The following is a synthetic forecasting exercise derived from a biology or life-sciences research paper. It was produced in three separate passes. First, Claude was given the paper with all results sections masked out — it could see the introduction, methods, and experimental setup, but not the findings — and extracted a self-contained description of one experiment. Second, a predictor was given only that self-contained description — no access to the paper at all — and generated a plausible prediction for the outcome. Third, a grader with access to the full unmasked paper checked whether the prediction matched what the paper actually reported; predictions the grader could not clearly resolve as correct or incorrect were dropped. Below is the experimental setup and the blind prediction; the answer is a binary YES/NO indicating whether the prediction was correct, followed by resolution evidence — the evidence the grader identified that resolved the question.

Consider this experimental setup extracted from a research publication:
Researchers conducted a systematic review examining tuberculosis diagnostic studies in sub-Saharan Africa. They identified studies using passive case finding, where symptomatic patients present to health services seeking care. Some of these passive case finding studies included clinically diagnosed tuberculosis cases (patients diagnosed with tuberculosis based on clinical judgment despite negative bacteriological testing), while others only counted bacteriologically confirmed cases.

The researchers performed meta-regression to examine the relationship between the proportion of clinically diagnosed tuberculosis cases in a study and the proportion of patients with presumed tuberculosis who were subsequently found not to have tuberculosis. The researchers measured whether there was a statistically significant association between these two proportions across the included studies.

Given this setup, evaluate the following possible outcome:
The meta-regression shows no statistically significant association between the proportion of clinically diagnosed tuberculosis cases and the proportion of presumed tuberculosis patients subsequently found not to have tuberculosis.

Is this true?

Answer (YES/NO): NO